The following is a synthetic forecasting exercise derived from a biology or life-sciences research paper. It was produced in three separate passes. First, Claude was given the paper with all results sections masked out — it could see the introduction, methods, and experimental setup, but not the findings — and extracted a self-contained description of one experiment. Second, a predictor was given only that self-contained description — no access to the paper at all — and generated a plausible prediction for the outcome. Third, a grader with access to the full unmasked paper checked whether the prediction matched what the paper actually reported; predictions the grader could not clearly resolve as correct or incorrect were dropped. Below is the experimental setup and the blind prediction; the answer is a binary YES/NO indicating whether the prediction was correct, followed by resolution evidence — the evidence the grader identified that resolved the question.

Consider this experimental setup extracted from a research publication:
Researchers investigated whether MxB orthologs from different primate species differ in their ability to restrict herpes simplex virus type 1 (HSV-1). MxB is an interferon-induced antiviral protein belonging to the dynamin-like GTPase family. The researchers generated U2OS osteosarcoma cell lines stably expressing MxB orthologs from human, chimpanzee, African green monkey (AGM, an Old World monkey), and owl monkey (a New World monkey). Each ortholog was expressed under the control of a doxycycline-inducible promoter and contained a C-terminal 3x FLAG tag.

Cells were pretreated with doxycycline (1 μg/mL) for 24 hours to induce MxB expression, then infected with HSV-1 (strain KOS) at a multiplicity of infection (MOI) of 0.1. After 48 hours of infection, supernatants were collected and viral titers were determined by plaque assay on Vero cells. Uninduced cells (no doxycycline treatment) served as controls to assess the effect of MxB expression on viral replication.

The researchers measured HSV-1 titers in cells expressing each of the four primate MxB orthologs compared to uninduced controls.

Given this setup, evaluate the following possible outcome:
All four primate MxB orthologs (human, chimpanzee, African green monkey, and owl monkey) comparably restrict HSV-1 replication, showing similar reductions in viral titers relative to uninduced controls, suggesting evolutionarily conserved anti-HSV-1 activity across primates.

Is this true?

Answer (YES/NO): NO